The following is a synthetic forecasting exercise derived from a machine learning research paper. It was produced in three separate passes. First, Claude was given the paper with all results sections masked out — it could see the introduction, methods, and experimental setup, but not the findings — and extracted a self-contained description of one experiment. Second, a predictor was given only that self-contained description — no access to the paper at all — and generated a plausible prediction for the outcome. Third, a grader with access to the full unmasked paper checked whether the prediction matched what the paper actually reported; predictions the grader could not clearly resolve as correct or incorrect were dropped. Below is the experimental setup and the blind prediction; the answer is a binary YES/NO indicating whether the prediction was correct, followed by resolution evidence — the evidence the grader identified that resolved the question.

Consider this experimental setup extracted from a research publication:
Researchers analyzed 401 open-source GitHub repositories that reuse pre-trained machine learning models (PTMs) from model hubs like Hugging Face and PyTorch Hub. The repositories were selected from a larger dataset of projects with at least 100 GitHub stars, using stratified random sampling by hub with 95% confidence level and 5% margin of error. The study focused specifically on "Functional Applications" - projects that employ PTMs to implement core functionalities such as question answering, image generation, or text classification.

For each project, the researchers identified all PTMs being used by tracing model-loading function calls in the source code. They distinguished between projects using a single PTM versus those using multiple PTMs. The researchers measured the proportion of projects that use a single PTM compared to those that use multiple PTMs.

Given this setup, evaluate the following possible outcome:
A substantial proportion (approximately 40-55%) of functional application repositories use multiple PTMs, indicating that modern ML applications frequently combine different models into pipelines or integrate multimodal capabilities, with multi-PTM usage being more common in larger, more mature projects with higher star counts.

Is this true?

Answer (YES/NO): NO